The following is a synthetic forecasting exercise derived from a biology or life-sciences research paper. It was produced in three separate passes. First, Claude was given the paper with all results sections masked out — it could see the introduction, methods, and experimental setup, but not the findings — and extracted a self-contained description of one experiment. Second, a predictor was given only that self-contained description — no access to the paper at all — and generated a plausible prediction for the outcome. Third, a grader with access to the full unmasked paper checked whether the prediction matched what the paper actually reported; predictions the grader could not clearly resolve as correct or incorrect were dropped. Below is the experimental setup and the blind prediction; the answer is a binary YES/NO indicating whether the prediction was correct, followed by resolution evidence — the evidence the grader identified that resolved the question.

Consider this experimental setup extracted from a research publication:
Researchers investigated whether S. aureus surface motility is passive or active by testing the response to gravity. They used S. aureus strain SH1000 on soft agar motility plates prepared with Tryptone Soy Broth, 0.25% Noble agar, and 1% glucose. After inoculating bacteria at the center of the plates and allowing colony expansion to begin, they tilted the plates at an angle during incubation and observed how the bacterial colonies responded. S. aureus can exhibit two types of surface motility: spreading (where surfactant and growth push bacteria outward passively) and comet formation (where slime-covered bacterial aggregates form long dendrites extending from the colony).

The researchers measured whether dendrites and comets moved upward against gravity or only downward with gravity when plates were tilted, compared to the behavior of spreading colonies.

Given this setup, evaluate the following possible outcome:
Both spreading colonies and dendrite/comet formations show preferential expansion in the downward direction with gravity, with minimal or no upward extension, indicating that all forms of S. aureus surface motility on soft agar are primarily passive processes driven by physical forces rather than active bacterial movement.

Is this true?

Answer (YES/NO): NO